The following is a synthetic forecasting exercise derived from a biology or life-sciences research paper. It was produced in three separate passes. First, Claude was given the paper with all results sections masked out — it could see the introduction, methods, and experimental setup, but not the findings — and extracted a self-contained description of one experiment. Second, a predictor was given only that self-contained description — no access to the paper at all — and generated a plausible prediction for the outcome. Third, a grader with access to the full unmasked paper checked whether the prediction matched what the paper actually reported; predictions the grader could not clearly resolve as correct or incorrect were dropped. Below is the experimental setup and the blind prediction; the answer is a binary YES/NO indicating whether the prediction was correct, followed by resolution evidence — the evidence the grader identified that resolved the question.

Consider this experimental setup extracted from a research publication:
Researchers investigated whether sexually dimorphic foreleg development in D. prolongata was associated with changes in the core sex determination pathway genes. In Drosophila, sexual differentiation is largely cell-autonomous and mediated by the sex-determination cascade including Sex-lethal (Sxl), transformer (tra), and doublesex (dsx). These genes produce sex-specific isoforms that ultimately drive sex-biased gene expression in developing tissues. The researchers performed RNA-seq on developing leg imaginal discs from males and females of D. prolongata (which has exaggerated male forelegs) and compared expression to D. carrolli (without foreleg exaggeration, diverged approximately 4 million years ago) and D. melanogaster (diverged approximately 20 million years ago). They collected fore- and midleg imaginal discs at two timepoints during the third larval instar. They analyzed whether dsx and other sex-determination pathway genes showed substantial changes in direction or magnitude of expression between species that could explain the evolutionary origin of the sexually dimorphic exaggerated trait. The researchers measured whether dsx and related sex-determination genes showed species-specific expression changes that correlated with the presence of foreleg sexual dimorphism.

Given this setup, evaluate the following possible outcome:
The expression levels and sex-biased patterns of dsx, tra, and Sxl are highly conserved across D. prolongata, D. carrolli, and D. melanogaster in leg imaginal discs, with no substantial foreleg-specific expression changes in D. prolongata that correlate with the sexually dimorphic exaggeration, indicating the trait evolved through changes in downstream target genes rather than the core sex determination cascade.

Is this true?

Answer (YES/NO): NO